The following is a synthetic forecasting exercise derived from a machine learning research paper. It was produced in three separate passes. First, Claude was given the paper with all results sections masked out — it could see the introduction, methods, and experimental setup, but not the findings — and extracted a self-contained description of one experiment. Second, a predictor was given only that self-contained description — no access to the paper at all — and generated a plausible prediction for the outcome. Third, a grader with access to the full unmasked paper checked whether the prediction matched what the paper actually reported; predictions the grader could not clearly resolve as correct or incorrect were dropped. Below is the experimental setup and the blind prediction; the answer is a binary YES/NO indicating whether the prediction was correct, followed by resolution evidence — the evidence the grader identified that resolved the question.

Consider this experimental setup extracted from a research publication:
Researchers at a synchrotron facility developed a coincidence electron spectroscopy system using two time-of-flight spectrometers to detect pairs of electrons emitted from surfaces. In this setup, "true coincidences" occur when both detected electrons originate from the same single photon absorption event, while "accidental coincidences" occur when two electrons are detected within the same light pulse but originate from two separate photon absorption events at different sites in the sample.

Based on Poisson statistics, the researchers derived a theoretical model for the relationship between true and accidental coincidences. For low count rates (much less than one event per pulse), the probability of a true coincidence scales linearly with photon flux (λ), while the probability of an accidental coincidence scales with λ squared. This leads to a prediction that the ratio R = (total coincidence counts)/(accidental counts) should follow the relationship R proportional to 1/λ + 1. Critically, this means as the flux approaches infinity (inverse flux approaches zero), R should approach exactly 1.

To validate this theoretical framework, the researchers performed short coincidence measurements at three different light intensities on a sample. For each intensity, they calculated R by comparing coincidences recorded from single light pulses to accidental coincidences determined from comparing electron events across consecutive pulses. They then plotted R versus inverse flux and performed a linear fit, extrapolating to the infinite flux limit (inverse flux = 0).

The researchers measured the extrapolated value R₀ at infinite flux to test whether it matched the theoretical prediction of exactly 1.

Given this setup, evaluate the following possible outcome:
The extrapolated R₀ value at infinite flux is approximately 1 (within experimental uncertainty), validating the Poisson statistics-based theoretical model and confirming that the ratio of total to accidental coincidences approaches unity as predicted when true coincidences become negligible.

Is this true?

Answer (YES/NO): NO